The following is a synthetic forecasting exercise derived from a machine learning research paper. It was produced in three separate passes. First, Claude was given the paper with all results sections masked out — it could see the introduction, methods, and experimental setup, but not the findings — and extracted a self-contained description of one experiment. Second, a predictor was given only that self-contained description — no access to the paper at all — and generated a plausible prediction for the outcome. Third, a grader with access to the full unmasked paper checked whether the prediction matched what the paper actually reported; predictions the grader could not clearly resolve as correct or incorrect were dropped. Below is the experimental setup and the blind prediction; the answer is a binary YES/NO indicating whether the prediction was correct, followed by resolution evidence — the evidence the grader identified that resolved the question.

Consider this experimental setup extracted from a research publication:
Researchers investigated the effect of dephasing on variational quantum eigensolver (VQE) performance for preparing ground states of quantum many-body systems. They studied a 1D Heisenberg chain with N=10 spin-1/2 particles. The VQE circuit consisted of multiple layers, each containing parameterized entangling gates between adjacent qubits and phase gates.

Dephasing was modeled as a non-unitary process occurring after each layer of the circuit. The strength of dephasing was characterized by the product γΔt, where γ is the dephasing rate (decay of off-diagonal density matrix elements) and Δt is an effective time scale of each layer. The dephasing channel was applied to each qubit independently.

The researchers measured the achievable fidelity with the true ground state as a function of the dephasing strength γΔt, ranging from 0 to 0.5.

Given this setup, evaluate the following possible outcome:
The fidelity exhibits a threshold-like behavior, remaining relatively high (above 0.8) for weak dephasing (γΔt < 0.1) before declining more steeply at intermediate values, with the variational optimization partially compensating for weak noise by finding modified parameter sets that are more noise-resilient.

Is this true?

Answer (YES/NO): NO